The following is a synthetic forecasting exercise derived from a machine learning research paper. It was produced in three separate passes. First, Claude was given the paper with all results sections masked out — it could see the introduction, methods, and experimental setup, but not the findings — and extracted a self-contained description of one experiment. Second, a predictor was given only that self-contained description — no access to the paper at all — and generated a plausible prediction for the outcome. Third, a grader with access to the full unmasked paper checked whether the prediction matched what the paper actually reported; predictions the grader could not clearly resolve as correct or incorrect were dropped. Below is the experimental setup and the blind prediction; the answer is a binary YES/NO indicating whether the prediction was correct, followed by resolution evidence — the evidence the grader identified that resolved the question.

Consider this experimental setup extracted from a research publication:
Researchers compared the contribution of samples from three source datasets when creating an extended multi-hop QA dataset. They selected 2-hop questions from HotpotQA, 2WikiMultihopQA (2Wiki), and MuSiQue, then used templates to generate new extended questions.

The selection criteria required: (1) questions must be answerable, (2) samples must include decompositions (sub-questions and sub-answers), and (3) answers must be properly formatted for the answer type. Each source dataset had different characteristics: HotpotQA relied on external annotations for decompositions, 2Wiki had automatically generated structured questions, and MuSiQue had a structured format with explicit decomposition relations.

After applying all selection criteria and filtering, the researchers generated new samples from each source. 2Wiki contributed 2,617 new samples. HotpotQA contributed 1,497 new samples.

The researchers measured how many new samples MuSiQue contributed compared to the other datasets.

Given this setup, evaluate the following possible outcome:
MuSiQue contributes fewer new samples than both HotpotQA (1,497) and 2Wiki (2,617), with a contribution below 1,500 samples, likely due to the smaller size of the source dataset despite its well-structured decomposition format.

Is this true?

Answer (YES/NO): YES